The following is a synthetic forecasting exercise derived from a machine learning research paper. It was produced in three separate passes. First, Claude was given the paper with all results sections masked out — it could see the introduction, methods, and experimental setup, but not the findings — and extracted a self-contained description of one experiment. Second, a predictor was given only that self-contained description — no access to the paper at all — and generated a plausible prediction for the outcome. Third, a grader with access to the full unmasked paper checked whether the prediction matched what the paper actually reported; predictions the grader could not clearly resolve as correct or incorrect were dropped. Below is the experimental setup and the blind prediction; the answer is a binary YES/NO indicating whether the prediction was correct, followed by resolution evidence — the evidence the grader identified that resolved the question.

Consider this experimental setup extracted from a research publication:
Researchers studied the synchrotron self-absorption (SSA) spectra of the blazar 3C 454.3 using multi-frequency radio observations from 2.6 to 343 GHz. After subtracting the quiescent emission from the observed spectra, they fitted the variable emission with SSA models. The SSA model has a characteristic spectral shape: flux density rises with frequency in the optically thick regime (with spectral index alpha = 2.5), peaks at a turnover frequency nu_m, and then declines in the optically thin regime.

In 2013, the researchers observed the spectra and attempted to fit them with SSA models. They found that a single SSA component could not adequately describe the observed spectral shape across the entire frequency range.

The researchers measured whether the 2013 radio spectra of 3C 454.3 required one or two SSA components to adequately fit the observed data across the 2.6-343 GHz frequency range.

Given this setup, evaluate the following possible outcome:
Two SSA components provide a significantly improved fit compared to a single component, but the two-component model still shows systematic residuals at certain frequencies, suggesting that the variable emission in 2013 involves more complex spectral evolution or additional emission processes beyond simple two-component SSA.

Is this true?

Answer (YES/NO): NO